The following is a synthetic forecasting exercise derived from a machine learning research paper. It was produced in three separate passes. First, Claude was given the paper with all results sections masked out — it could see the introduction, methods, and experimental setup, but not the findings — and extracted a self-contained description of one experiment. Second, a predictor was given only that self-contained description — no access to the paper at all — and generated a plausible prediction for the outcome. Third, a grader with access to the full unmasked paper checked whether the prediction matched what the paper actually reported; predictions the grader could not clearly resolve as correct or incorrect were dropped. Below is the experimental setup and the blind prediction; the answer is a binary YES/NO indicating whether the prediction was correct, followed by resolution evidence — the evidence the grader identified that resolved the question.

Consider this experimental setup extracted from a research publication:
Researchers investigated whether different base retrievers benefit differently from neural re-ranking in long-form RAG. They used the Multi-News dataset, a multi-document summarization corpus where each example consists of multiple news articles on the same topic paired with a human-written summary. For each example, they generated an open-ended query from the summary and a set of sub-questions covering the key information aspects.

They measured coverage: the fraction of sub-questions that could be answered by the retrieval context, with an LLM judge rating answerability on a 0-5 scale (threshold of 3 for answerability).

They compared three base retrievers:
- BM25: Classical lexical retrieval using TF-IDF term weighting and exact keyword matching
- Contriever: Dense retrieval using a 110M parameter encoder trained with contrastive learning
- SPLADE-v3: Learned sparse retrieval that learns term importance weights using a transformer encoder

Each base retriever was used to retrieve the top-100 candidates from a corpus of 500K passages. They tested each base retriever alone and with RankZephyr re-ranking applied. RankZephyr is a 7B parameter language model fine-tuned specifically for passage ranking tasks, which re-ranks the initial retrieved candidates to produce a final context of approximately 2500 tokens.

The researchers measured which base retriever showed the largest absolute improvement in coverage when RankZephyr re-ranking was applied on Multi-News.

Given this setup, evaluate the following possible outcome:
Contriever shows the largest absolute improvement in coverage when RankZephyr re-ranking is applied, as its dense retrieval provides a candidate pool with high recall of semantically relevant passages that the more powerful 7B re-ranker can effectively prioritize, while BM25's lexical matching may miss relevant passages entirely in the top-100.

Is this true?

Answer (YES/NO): NO